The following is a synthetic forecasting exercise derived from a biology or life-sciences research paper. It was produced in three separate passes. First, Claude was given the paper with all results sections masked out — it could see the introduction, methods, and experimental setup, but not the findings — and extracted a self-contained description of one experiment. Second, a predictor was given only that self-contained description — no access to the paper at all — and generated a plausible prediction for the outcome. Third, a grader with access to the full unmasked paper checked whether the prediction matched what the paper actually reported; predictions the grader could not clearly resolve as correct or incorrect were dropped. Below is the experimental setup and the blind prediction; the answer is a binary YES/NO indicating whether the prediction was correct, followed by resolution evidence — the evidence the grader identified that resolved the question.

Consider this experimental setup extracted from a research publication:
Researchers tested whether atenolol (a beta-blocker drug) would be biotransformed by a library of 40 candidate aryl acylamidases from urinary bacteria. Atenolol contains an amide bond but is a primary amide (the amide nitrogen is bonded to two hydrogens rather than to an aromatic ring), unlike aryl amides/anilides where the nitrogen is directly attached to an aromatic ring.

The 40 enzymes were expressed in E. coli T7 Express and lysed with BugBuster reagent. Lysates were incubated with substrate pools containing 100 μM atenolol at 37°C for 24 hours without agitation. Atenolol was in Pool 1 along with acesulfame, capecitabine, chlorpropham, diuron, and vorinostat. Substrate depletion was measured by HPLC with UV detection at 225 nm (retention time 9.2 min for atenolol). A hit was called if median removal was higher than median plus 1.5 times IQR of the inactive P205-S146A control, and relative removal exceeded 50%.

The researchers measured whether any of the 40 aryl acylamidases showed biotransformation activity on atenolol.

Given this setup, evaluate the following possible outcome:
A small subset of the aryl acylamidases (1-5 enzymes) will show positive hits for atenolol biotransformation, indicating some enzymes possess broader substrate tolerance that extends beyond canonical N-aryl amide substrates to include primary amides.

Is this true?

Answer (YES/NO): NO